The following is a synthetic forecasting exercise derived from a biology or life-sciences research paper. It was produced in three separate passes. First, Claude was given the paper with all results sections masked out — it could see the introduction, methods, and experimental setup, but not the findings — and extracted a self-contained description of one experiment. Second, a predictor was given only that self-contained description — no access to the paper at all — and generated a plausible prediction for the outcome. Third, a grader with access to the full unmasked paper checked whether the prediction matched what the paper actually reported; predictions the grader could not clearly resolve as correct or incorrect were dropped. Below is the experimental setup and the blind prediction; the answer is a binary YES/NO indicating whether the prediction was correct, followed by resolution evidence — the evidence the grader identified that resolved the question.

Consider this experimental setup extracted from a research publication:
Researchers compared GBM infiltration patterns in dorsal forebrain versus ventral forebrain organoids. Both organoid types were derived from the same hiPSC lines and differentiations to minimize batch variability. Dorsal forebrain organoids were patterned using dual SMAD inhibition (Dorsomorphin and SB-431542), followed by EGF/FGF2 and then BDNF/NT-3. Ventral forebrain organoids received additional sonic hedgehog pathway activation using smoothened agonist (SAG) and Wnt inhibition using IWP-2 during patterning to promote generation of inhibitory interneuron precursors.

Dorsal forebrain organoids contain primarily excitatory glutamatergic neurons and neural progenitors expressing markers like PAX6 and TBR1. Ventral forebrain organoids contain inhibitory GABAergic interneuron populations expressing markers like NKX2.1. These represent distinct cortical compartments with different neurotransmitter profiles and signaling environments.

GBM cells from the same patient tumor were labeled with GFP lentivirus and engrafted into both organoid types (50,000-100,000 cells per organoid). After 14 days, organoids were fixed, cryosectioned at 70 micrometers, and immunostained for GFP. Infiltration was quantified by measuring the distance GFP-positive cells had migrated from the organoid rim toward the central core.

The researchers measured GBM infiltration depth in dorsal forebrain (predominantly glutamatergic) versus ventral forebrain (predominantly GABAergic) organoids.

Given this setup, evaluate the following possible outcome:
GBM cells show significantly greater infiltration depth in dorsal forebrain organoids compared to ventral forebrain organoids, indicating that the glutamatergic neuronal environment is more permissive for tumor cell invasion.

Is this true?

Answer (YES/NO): NO